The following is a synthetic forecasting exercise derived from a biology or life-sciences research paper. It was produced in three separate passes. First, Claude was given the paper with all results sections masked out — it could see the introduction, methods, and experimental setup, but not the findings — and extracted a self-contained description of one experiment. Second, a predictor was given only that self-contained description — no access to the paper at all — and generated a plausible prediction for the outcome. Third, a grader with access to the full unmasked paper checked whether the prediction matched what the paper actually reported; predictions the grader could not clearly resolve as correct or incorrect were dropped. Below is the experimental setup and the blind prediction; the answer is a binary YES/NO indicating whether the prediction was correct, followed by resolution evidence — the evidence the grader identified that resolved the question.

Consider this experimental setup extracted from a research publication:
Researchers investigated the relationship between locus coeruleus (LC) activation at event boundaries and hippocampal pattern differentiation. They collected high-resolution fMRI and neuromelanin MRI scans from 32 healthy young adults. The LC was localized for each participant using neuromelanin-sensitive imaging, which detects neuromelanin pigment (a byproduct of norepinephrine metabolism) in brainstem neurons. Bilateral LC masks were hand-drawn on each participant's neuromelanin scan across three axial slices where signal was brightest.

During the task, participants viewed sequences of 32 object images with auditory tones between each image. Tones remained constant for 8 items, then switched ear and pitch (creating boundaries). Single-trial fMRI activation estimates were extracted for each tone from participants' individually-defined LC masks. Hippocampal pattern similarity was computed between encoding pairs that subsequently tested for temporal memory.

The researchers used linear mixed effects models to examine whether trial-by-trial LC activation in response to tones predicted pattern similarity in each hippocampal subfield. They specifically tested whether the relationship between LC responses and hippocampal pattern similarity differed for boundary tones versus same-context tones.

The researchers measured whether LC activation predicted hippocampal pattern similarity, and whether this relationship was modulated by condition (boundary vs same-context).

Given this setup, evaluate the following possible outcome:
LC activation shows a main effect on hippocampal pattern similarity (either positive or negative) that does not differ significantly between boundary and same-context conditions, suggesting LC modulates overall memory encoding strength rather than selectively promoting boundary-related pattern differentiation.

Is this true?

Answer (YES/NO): NO